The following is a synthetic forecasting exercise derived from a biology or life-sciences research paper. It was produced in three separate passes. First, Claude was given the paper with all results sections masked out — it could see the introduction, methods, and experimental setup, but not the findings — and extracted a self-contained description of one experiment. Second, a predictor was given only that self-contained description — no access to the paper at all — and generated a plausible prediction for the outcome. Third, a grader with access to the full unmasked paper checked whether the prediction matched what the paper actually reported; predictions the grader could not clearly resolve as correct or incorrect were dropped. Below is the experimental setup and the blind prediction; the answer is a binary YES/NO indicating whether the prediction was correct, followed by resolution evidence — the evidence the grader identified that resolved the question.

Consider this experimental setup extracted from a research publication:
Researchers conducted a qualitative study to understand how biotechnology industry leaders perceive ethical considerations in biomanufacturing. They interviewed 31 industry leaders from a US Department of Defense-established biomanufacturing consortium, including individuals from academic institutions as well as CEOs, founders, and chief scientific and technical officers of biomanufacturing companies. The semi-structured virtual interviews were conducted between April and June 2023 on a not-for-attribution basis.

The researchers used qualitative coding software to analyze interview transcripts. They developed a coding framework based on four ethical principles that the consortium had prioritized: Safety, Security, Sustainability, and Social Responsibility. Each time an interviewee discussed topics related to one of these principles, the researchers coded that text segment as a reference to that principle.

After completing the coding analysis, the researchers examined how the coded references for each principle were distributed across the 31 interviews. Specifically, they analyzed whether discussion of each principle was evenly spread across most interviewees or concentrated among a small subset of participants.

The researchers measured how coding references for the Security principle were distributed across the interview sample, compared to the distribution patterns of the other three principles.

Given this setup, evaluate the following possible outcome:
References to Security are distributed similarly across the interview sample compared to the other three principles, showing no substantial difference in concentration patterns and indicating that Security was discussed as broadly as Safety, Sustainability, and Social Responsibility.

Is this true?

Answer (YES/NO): NO